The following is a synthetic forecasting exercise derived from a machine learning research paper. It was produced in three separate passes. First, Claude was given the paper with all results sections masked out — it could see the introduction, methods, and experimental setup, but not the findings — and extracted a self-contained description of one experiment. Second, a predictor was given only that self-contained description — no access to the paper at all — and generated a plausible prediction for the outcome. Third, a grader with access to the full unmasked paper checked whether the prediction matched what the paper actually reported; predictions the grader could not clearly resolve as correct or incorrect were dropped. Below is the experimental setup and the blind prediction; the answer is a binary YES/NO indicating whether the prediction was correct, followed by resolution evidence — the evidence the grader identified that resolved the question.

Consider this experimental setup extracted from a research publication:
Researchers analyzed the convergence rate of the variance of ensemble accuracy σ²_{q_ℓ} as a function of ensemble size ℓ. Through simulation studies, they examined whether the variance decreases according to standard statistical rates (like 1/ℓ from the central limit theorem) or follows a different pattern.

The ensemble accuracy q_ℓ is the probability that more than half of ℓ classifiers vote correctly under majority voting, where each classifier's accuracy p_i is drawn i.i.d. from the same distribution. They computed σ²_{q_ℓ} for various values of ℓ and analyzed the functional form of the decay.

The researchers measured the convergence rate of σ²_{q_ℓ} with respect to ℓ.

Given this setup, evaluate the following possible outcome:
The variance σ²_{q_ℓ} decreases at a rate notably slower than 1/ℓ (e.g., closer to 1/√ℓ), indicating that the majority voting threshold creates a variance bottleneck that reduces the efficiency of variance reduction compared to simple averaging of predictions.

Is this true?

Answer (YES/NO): NO